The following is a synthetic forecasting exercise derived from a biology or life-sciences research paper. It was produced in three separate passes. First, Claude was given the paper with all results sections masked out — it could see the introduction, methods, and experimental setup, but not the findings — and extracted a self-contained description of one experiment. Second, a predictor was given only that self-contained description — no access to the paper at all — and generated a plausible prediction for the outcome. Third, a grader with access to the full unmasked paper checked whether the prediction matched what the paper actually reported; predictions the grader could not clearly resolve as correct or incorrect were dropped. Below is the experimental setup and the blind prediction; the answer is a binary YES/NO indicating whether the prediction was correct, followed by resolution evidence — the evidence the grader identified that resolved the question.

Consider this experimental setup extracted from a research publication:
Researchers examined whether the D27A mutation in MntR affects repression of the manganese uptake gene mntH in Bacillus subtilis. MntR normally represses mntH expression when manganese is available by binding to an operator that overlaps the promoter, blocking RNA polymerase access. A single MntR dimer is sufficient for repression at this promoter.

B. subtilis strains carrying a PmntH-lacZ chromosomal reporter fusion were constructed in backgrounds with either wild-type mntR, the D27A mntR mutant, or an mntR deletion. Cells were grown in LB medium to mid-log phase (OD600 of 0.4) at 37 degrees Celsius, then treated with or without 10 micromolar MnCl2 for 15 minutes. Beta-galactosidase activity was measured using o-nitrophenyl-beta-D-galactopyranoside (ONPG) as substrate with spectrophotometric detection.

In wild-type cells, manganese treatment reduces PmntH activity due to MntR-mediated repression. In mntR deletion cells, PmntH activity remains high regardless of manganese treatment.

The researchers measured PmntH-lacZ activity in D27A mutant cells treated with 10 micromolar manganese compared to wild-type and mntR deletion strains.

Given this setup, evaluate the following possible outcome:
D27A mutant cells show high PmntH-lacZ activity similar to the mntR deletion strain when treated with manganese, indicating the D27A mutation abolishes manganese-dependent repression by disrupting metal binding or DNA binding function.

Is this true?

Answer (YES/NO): NO